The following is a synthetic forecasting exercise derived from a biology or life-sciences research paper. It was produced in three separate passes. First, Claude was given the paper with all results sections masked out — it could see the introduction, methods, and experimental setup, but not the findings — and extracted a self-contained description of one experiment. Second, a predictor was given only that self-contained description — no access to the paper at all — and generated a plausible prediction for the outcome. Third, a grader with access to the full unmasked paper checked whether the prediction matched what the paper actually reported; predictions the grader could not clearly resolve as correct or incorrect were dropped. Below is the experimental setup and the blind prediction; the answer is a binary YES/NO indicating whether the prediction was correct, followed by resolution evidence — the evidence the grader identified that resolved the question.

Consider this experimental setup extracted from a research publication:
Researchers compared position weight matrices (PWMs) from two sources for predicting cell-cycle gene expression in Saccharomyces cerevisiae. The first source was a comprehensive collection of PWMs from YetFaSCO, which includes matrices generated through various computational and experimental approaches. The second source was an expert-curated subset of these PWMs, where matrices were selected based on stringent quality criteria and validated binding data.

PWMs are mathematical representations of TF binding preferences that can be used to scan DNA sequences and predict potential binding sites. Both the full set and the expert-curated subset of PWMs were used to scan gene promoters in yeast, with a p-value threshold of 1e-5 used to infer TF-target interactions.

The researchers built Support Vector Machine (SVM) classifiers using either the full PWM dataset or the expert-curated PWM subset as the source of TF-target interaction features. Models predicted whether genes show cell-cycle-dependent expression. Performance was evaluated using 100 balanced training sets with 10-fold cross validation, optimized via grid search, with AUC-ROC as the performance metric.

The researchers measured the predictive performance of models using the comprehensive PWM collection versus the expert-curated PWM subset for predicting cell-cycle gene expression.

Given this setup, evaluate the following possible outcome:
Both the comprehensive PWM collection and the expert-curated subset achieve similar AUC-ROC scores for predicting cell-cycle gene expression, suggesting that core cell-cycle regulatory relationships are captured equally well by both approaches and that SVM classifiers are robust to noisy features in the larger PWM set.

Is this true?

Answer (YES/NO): NO